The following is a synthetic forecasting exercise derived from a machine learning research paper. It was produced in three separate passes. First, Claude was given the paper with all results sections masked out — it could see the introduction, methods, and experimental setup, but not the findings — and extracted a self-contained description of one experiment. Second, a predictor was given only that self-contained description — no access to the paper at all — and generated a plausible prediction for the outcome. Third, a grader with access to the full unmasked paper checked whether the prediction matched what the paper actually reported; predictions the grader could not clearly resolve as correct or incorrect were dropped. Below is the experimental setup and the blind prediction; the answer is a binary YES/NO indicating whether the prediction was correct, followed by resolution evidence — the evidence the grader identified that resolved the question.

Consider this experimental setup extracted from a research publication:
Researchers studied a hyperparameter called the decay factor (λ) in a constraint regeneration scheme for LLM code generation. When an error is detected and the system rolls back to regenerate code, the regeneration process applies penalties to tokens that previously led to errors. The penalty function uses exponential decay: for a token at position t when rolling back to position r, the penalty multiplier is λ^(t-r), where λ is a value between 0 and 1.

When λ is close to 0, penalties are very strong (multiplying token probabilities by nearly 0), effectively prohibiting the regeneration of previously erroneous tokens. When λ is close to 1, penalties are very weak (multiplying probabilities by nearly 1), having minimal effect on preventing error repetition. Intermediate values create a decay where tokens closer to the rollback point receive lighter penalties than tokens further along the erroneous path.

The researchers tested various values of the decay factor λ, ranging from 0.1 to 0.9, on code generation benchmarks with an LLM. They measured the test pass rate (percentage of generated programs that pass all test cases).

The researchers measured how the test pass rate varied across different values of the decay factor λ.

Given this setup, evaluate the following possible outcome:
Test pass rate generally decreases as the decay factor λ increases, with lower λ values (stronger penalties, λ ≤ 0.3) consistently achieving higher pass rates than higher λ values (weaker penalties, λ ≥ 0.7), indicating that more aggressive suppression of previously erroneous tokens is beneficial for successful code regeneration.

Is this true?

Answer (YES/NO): NO